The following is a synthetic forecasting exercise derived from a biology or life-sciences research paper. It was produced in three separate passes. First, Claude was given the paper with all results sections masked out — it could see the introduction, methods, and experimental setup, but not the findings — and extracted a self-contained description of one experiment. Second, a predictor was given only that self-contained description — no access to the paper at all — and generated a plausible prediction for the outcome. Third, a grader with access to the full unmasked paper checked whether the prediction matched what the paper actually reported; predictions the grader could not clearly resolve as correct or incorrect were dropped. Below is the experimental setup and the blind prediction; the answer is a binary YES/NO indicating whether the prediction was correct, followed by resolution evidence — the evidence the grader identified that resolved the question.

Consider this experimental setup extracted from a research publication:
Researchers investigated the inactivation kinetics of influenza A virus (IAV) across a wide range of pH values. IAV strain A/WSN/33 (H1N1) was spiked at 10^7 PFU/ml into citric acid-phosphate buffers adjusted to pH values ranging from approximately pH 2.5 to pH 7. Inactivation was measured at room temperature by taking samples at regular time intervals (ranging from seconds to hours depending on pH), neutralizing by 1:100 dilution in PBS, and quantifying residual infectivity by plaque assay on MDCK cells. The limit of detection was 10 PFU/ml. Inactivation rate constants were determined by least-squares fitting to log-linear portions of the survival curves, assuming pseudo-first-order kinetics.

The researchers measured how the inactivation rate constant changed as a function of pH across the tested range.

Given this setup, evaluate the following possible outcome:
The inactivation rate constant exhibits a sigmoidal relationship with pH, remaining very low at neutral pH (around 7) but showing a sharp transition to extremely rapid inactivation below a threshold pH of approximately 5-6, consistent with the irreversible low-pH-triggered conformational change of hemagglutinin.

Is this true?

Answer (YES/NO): YES